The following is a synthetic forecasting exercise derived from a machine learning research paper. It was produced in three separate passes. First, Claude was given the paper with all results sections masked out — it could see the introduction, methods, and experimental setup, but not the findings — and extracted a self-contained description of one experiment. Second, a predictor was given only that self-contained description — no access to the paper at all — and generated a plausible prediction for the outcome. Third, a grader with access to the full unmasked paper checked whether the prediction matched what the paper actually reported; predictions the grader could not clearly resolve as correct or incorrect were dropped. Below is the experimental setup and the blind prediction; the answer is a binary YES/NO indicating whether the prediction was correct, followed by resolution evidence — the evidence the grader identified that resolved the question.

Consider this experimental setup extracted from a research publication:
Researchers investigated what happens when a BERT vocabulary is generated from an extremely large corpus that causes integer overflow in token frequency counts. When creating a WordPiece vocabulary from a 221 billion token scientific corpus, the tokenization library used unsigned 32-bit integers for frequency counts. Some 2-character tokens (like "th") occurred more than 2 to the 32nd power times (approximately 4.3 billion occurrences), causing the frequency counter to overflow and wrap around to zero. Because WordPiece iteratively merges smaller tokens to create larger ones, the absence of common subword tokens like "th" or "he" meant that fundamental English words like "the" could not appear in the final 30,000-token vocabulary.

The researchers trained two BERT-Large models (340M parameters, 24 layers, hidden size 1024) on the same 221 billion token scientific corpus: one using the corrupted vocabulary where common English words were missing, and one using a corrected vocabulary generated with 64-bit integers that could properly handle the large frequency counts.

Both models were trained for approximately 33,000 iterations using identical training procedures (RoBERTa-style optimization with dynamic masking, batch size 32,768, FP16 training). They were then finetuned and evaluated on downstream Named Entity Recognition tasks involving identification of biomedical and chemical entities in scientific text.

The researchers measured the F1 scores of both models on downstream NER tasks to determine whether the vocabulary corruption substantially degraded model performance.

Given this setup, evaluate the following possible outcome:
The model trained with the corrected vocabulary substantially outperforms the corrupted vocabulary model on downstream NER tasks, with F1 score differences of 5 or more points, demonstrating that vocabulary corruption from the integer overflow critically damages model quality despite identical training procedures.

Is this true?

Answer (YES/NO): NO